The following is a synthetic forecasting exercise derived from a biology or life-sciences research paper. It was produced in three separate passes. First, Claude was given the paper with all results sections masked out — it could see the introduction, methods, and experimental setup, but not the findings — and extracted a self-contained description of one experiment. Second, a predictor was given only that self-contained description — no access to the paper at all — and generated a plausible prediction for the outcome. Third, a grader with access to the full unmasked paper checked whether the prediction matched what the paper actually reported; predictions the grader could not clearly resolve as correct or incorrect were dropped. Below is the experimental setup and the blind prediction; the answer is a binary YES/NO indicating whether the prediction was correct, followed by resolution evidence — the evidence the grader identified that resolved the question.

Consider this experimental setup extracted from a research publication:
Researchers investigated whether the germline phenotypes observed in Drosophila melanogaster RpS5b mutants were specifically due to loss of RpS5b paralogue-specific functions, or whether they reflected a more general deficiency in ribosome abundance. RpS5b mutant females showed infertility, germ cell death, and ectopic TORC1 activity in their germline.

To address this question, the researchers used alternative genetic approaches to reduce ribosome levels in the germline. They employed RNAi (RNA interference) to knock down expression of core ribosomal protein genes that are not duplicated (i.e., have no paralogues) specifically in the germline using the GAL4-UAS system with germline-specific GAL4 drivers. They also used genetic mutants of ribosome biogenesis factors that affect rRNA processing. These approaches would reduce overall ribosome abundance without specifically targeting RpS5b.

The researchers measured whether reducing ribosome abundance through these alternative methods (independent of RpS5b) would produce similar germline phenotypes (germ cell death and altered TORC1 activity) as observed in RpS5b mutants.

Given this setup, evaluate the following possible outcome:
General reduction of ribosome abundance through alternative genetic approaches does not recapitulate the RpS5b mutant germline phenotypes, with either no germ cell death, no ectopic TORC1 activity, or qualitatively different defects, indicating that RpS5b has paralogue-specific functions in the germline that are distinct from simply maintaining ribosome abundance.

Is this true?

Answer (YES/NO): NO